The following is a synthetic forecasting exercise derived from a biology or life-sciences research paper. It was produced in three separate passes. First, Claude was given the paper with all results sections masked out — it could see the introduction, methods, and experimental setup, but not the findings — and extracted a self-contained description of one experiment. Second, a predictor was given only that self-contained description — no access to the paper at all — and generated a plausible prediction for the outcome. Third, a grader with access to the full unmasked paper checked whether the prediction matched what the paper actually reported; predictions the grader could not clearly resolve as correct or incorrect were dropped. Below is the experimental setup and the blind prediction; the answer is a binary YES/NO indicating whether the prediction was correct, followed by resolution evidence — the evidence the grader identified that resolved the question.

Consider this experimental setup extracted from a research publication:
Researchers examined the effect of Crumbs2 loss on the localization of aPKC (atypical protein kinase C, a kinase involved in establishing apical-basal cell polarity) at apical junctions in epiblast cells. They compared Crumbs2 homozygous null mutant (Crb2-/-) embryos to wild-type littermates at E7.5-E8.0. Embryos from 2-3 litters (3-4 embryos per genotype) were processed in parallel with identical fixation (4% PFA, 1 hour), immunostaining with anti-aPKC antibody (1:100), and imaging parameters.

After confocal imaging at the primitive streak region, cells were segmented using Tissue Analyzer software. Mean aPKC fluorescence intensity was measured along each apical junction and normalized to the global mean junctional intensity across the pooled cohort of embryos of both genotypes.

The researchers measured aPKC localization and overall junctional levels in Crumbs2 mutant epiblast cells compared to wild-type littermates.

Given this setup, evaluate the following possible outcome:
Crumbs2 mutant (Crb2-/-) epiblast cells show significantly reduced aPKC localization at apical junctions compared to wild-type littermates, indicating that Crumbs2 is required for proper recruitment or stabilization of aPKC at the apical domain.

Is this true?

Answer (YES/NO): YES